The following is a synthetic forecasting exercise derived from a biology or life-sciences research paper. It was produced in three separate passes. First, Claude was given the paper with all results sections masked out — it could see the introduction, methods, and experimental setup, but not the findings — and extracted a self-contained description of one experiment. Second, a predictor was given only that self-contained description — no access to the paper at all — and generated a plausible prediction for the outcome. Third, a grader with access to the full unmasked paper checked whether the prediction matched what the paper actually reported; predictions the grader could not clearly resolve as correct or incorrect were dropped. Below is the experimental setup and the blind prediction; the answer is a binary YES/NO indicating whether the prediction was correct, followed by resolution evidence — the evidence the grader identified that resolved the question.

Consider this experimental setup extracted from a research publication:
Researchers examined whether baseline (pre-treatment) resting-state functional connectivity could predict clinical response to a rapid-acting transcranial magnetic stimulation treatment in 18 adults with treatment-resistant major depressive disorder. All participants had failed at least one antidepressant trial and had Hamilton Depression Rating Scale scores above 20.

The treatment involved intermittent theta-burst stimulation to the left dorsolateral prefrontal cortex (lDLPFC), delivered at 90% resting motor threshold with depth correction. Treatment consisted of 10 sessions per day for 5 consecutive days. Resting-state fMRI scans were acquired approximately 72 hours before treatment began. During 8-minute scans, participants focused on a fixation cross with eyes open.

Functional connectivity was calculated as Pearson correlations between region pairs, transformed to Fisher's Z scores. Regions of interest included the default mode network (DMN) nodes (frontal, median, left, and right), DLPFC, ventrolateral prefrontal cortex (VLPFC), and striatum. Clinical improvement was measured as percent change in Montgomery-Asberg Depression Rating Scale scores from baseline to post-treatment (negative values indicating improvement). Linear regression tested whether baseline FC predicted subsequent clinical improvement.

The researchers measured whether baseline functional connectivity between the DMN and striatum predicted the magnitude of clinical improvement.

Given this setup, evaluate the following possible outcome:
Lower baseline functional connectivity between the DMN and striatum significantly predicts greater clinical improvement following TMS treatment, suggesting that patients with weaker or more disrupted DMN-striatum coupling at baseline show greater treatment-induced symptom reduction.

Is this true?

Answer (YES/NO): YES